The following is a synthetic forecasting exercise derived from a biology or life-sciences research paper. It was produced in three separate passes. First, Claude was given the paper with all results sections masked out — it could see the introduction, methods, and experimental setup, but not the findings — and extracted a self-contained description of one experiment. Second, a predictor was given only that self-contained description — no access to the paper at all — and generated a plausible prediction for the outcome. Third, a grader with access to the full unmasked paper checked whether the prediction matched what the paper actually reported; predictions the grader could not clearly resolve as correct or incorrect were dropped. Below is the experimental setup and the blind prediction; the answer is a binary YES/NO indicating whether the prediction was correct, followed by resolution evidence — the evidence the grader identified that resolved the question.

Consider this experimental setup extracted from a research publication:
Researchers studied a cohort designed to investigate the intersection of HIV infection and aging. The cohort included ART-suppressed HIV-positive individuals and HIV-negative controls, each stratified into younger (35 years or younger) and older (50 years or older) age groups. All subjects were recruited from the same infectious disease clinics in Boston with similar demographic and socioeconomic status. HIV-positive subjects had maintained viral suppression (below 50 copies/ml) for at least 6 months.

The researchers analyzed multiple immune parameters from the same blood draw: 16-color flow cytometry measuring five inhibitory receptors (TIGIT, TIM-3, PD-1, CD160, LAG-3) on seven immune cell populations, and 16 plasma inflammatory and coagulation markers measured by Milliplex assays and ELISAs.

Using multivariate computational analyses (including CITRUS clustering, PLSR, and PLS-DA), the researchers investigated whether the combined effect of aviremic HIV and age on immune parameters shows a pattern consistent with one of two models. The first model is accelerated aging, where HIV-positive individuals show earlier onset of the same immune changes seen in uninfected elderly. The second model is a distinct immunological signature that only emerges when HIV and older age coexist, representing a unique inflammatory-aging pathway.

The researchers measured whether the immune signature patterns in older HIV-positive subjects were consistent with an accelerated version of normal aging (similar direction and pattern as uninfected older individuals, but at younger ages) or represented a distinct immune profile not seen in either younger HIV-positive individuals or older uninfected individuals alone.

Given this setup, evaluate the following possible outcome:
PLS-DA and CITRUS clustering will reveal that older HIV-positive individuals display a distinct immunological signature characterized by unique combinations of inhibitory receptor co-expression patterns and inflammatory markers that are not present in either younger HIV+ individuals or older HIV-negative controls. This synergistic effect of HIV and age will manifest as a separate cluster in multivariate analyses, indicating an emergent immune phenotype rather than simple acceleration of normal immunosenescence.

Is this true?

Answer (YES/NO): YES